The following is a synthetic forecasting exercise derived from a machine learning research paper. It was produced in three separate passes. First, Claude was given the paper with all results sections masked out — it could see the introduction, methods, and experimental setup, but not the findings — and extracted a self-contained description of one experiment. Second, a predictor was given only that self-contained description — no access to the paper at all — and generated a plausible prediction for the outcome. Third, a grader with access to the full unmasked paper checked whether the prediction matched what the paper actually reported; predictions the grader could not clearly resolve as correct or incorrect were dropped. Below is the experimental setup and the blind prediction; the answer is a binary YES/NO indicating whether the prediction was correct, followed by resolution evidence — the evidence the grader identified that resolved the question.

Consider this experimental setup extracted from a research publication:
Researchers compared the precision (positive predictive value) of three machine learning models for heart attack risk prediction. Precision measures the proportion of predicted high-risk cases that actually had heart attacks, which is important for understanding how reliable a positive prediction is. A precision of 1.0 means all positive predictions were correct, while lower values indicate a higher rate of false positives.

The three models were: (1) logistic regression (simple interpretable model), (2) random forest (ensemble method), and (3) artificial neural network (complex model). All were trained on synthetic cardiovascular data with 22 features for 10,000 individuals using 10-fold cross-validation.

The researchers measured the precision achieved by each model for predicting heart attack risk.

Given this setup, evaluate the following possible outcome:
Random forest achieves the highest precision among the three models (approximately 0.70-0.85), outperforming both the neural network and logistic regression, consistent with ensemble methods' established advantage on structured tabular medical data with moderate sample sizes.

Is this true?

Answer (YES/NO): YES